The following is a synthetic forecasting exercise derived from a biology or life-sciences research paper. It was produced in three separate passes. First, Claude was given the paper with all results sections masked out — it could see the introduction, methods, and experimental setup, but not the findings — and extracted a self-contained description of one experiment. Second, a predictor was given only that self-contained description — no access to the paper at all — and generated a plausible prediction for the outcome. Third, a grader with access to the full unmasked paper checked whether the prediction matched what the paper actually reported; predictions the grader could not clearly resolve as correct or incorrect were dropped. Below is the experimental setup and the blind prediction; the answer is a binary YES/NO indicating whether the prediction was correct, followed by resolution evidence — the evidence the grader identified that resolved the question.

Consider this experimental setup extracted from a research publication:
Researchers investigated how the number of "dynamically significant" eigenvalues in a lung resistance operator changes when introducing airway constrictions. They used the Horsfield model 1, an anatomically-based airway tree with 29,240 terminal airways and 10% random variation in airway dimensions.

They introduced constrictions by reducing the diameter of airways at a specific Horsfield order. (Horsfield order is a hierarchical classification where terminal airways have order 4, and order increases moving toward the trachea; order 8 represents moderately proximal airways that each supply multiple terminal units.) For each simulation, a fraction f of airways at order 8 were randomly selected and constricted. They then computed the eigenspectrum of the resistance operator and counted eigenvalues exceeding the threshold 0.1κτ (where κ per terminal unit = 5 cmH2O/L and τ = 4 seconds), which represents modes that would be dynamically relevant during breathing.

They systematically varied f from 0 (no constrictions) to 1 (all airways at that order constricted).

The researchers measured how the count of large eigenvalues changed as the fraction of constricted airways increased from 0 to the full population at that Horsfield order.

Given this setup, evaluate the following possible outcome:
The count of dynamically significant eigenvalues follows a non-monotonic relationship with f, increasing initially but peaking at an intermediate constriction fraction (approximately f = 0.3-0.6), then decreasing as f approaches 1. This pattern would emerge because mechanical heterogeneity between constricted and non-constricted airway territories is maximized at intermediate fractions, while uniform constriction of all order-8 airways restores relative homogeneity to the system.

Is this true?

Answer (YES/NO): NO